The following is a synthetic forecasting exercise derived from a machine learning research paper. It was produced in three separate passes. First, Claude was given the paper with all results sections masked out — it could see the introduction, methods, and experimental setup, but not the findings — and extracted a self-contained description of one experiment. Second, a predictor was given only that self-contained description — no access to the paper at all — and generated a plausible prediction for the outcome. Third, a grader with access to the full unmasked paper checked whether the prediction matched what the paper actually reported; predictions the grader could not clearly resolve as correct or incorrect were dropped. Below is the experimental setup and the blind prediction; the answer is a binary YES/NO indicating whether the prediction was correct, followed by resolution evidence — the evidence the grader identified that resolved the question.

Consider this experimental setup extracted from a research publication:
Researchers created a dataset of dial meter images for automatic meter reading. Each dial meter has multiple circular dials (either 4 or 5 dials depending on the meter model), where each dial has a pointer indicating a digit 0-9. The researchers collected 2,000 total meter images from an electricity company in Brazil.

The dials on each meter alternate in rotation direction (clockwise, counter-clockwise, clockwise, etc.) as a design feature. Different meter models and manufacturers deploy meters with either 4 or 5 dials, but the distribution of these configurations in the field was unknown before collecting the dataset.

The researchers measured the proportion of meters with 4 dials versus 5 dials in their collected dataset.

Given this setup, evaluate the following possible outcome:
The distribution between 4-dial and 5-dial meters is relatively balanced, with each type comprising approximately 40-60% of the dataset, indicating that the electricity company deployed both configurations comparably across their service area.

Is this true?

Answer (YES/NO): YES